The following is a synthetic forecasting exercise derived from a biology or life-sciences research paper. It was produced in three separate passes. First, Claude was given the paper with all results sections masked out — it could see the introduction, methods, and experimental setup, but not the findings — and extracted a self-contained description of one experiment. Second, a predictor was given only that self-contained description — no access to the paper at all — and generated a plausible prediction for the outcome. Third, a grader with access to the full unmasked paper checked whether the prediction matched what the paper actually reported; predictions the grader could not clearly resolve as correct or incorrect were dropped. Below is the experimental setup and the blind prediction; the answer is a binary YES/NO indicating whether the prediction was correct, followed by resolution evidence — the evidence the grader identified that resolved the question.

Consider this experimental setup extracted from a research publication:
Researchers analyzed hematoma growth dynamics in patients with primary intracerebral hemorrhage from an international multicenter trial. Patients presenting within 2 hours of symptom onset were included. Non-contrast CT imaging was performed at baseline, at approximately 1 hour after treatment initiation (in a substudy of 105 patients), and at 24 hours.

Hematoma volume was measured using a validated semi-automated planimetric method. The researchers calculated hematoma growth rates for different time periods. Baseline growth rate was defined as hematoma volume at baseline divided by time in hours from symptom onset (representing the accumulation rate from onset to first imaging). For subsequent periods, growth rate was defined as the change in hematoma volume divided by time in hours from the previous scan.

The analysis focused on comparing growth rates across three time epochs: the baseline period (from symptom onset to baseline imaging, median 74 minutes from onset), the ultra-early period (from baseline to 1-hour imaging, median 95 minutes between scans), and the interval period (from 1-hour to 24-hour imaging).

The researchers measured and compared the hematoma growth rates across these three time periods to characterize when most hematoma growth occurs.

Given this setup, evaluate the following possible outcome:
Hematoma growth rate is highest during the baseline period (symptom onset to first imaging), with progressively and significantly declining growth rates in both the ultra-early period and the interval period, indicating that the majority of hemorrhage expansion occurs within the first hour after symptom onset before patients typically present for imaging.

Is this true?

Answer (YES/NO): YES